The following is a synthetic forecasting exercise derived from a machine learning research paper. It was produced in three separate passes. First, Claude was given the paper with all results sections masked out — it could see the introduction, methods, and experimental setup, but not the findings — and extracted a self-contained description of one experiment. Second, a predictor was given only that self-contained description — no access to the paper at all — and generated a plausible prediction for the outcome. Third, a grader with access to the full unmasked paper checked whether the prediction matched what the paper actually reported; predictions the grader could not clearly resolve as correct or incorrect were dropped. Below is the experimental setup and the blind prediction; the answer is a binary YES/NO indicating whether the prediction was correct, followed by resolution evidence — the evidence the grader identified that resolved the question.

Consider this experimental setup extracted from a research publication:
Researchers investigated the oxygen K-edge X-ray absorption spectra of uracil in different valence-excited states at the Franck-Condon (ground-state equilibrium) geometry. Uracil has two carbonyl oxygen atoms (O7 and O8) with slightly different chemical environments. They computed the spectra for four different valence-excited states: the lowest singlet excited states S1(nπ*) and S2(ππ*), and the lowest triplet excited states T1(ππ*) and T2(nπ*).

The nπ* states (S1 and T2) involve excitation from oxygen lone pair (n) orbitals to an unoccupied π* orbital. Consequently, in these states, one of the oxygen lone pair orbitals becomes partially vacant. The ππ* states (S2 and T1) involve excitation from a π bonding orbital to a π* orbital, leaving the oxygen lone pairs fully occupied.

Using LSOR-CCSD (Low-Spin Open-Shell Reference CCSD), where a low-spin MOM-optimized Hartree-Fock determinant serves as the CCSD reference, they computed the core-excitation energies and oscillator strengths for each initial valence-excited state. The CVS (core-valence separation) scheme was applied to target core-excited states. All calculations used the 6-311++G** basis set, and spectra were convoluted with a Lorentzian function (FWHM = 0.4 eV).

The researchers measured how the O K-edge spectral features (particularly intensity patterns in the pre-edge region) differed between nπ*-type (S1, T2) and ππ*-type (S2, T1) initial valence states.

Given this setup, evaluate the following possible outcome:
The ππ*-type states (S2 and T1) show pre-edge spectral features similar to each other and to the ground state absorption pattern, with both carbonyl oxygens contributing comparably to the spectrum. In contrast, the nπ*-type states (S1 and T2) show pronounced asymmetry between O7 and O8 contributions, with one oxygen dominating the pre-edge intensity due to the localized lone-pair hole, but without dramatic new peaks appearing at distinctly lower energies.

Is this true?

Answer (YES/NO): NO